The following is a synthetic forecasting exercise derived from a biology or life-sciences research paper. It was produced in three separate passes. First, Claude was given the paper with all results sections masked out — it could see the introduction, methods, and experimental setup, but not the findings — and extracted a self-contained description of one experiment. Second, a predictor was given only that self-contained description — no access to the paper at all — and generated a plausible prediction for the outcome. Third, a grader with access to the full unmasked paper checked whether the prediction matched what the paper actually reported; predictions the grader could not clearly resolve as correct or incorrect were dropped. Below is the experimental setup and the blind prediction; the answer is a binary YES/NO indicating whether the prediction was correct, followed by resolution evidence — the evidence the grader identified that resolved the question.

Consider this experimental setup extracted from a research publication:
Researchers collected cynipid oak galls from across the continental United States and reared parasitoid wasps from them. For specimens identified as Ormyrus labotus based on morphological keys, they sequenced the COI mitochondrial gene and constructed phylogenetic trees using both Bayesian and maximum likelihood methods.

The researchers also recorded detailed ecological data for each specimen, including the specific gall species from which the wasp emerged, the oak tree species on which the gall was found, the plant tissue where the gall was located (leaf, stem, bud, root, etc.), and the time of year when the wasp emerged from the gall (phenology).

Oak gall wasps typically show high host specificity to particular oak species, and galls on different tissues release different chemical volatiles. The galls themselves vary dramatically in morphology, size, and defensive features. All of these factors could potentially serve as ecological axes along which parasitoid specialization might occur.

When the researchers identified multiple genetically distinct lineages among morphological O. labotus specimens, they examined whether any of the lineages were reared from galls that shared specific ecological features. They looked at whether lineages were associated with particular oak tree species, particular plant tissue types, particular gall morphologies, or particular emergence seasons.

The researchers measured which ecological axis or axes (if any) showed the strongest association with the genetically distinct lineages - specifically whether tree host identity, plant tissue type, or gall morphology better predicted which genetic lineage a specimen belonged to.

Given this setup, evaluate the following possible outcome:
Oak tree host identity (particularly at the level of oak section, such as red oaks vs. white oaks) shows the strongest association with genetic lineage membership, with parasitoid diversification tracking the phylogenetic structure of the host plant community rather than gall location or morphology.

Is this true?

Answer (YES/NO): NO